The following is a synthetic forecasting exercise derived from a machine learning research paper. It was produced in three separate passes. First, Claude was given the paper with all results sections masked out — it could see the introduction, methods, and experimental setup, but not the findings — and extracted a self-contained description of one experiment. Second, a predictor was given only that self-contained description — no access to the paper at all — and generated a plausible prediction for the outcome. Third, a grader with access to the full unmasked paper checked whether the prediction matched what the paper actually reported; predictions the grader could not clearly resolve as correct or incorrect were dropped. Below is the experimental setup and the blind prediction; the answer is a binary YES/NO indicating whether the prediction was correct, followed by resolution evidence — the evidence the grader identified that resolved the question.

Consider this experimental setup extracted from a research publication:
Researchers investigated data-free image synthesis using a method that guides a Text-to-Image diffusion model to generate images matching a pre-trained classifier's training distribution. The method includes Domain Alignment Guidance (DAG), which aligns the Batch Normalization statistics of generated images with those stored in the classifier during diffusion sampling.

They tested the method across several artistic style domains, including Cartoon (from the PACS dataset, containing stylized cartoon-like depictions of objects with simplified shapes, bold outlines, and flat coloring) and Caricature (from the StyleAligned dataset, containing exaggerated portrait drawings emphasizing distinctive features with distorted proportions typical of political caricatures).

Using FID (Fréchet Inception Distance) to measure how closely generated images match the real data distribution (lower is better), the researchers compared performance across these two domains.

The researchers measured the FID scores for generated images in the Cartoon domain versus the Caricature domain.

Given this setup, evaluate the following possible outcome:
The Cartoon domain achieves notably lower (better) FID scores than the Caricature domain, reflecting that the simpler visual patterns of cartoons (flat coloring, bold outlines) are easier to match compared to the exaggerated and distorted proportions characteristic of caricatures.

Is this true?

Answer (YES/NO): YES